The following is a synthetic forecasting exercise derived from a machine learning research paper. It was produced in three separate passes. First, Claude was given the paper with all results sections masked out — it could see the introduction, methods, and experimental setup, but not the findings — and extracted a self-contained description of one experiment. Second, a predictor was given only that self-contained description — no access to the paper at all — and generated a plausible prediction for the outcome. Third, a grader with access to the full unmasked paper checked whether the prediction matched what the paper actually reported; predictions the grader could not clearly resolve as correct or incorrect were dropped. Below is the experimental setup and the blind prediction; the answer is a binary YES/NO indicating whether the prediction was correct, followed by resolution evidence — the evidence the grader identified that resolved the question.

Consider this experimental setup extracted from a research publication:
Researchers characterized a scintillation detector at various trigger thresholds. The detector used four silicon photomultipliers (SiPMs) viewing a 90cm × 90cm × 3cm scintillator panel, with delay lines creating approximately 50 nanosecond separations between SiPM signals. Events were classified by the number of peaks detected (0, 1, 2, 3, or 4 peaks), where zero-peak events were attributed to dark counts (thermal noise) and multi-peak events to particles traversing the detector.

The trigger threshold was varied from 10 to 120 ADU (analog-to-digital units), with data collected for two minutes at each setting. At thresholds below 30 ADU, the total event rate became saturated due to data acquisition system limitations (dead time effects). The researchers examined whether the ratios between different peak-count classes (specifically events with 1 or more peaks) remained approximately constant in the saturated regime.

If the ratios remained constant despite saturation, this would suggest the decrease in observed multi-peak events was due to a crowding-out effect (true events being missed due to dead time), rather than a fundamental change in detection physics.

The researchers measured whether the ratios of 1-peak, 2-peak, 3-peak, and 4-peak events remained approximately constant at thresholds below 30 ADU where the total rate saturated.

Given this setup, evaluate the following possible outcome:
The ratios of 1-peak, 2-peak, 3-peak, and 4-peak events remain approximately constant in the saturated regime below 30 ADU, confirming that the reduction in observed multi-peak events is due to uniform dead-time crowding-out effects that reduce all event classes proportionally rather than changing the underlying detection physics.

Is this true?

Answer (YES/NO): YES